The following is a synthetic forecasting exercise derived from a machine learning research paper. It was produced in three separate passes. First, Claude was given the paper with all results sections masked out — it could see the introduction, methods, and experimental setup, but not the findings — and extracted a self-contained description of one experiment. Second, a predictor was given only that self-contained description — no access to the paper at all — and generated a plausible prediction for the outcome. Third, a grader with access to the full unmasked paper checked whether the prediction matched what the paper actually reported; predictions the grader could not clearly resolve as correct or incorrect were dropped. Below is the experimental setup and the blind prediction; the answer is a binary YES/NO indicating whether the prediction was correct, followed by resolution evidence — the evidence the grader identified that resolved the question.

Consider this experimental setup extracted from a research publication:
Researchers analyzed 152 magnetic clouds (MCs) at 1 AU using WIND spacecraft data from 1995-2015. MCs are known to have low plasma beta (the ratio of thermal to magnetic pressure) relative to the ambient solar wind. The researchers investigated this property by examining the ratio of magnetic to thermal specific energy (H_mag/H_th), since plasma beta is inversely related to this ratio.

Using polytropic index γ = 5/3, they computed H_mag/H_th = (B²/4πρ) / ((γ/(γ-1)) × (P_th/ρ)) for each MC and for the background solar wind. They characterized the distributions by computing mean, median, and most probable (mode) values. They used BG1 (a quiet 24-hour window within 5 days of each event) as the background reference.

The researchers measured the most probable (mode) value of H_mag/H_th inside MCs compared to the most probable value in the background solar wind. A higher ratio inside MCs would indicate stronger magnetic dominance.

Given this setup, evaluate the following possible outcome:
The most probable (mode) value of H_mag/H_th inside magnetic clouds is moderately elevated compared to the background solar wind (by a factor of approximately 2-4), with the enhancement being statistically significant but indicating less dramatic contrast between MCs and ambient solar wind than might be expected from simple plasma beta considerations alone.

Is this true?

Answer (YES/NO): NO